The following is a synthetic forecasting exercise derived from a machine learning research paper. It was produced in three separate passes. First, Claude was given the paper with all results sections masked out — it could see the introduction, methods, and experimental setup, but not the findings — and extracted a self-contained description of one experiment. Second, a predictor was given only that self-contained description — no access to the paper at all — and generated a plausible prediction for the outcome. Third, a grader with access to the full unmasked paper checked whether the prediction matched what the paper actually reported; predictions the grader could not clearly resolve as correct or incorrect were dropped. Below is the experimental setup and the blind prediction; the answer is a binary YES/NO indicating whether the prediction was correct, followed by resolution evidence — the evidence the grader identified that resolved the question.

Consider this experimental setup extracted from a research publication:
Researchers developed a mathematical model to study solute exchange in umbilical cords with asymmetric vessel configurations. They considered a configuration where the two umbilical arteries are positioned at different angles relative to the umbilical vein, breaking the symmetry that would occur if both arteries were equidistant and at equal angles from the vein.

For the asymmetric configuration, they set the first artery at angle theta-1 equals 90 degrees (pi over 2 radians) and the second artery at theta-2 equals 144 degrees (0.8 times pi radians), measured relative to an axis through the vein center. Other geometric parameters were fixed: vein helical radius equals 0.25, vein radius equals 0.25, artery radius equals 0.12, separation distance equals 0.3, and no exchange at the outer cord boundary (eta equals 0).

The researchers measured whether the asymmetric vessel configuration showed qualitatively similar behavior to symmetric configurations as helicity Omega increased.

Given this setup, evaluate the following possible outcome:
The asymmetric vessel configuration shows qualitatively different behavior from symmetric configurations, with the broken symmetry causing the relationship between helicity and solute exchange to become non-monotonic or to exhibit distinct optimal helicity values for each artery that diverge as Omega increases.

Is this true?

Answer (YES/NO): NO